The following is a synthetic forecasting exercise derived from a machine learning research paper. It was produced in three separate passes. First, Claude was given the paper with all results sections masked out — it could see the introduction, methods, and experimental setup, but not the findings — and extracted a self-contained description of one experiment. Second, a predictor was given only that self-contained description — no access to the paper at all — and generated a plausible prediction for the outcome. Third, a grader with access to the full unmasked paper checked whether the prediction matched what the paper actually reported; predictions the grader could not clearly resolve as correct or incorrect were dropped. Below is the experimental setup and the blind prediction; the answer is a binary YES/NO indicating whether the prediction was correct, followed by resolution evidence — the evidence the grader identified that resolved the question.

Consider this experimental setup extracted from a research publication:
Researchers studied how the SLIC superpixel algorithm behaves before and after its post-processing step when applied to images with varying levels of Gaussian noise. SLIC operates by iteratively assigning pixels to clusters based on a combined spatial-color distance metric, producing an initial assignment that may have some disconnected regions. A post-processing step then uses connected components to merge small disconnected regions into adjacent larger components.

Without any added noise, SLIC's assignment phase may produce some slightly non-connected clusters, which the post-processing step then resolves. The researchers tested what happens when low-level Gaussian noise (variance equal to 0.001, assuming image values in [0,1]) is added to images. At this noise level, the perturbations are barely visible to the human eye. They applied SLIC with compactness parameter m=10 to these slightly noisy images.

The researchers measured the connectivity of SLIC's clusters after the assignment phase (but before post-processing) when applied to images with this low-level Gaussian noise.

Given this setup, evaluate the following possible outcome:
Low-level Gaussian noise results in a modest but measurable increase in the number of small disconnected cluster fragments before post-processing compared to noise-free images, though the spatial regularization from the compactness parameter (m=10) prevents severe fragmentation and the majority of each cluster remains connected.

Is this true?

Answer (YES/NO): NO